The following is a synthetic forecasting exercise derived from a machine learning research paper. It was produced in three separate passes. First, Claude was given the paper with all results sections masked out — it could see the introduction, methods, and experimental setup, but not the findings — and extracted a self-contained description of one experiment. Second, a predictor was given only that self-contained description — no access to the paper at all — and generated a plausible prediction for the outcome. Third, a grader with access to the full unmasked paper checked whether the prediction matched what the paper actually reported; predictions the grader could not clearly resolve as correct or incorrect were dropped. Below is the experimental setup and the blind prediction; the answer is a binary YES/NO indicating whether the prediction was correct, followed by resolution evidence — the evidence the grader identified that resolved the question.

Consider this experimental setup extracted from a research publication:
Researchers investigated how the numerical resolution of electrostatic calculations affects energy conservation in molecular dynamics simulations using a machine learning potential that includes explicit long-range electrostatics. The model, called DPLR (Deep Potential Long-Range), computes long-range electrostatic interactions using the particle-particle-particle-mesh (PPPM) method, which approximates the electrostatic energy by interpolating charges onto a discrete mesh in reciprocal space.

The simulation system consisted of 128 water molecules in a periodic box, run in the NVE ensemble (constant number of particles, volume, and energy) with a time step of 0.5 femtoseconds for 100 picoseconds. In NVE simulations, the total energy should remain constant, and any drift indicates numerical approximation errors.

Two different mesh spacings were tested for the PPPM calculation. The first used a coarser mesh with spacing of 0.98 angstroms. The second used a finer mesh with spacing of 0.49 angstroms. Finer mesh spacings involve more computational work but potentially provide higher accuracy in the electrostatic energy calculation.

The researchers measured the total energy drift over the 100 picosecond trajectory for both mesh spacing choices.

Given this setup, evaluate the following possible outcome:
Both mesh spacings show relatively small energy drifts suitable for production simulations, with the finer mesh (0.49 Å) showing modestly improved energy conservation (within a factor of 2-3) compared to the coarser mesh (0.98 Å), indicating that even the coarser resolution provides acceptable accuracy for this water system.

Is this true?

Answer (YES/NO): NO